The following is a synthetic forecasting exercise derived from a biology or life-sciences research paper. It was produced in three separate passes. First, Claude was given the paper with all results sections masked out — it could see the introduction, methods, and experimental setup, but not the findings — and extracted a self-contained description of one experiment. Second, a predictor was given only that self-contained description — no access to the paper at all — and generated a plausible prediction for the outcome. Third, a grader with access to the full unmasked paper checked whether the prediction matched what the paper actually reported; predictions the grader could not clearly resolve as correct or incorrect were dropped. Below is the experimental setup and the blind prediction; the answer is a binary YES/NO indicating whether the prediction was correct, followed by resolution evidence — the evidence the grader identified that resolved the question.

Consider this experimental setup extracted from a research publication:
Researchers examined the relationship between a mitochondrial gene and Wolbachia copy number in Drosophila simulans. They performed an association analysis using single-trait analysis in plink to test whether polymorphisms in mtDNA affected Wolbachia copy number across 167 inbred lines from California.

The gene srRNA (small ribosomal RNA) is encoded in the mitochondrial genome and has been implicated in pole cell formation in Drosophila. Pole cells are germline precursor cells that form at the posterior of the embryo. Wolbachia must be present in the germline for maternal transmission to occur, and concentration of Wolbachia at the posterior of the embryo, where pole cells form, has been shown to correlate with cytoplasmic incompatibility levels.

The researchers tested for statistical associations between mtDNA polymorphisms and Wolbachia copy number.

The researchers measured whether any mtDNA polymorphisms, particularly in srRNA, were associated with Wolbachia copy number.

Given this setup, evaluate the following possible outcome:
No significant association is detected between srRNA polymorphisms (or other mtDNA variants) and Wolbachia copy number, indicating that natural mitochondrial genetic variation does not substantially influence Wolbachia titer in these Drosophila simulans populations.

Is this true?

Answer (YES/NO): NO